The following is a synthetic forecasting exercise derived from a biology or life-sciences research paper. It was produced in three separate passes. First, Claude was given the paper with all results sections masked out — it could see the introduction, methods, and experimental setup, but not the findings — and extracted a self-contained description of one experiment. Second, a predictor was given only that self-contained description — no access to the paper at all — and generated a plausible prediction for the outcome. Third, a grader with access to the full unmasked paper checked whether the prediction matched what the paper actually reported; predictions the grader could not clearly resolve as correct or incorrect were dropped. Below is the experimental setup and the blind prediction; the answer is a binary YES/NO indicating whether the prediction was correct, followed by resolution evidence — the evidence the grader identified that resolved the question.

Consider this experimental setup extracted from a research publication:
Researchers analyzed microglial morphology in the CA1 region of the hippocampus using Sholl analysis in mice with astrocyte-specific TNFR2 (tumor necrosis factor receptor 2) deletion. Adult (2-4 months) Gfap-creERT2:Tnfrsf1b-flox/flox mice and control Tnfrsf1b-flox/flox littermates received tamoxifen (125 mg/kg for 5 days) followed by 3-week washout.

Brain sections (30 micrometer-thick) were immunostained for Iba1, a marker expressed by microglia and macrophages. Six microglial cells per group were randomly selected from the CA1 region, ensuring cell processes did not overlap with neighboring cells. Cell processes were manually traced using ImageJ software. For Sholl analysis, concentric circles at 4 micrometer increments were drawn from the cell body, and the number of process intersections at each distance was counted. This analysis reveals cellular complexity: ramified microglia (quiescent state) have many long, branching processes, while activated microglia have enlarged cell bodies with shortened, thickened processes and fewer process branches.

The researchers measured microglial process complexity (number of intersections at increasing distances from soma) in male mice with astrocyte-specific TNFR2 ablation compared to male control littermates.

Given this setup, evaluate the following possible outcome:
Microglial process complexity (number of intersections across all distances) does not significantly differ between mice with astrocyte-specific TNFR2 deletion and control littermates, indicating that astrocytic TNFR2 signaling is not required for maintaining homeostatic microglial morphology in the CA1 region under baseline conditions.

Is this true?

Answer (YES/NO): YES